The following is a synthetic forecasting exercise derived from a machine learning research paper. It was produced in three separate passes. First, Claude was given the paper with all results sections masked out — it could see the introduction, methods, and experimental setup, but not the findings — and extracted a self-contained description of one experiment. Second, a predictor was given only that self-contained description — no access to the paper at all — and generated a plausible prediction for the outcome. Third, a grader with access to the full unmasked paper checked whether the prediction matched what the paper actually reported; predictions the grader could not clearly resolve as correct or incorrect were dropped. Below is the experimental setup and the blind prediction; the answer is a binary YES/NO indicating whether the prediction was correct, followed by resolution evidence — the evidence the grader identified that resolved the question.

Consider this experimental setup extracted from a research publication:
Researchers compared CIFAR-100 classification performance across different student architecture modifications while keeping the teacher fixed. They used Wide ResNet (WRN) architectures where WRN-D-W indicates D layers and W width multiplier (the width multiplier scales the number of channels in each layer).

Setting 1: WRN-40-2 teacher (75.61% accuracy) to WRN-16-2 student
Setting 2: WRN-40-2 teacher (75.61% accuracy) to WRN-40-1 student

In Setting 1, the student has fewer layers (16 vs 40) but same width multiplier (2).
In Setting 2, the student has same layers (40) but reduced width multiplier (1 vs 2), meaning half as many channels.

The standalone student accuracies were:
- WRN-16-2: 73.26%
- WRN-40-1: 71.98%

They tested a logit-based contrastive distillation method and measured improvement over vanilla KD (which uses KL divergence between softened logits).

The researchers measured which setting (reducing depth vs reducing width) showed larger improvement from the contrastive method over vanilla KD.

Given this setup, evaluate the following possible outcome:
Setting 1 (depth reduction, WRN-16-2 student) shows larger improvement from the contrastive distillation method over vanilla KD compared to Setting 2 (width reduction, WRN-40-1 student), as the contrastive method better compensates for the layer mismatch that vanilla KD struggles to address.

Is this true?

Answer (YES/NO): NO